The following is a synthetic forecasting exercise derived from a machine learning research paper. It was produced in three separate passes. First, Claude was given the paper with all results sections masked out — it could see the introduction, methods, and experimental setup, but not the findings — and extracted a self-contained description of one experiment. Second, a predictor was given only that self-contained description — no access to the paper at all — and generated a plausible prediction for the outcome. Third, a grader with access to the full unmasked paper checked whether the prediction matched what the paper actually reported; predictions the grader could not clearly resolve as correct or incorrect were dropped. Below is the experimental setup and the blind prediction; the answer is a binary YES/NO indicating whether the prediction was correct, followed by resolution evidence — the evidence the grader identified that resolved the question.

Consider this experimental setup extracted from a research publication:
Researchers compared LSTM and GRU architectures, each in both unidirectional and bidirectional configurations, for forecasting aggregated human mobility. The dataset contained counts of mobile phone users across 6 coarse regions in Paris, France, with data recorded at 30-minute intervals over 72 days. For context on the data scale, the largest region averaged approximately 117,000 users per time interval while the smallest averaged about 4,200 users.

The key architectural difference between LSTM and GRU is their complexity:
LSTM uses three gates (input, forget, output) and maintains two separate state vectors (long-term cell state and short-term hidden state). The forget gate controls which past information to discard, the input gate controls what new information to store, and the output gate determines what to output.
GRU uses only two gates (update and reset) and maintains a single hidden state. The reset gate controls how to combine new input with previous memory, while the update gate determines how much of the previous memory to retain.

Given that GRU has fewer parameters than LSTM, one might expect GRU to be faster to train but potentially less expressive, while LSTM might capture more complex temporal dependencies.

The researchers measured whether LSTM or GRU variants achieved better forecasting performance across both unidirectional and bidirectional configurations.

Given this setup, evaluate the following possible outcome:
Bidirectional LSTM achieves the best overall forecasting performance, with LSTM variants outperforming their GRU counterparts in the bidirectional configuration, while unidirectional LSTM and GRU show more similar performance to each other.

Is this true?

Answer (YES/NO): NO